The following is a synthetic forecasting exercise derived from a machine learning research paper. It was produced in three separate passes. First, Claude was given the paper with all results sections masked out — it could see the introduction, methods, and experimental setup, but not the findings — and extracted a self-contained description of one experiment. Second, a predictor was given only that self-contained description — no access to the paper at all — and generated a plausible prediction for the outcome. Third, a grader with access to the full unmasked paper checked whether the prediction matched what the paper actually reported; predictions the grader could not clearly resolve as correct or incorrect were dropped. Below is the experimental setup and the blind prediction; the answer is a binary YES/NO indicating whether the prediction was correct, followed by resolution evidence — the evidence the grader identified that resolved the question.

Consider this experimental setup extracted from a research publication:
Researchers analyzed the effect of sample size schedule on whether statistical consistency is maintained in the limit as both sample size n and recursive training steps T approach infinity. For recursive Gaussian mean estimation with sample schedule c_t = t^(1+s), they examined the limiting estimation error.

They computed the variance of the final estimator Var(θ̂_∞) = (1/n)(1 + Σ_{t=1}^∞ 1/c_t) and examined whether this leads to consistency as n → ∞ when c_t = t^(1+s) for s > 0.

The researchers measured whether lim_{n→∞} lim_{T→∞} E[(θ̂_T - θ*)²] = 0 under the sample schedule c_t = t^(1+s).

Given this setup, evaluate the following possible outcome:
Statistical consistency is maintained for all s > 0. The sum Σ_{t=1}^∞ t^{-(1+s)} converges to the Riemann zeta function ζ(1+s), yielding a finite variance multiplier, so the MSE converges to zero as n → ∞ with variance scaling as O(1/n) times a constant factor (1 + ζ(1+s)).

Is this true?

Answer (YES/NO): YES